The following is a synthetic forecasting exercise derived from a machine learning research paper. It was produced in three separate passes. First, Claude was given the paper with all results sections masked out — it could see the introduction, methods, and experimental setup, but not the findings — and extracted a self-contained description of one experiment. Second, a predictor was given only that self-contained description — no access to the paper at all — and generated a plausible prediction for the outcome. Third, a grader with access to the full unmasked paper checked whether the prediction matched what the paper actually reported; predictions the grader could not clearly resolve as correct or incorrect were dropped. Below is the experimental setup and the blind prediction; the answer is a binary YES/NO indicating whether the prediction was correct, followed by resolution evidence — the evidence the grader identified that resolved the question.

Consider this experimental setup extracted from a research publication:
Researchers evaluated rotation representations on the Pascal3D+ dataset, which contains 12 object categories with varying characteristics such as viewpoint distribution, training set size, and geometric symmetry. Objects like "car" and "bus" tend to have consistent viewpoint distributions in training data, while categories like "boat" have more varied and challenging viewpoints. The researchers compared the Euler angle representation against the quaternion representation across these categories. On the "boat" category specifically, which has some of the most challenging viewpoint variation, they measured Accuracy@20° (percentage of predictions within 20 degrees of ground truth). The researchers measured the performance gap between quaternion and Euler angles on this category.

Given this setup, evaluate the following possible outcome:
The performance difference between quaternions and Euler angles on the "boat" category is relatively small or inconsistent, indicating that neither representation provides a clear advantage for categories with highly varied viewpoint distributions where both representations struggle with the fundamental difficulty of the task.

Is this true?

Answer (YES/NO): NO